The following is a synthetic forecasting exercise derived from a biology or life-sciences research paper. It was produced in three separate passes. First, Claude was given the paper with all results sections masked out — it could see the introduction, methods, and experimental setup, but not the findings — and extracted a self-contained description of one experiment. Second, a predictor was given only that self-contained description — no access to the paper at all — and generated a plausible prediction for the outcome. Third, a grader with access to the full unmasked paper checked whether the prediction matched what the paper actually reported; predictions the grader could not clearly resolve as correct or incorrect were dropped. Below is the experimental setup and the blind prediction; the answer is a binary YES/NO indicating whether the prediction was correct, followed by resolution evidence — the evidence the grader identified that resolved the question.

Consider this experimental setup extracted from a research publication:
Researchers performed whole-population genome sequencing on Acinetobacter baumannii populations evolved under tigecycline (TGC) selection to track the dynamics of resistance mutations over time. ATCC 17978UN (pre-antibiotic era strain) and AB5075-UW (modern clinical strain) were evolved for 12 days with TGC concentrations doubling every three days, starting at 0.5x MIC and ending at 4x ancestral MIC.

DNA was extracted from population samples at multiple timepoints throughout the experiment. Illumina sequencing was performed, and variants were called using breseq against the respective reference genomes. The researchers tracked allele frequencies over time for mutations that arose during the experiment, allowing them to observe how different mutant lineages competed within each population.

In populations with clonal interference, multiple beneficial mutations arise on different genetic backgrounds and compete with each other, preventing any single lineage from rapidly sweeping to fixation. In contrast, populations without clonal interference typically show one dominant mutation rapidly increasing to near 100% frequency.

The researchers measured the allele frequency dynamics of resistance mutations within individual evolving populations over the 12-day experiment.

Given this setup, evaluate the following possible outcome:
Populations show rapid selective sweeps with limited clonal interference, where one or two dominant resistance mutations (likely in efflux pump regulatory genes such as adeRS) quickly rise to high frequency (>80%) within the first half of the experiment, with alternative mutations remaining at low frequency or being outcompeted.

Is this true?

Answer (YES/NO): NO